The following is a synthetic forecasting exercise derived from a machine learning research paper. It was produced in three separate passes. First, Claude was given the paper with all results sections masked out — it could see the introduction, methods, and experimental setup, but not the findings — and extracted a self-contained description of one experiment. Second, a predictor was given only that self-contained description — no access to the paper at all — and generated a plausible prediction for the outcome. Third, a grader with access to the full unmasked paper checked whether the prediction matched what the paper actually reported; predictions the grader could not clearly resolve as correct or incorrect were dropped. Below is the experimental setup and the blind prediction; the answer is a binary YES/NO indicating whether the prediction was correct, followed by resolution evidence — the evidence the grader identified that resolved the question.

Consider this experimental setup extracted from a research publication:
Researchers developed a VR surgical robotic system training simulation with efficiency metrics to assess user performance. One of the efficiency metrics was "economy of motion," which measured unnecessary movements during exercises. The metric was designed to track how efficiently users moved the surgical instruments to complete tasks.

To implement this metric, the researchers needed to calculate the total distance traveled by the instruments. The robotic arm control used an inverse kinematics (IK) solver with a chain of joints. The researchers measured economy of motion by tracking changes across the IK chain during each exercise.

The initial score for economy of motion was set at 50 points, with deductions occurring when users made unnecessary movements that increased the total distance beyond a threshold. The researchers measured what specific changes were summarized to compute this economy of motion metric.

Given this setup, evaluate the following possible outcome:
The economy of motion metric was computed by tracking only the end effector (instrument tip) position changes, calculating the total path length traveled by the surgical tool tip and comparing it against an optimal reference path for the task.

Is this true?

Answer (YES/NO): NO